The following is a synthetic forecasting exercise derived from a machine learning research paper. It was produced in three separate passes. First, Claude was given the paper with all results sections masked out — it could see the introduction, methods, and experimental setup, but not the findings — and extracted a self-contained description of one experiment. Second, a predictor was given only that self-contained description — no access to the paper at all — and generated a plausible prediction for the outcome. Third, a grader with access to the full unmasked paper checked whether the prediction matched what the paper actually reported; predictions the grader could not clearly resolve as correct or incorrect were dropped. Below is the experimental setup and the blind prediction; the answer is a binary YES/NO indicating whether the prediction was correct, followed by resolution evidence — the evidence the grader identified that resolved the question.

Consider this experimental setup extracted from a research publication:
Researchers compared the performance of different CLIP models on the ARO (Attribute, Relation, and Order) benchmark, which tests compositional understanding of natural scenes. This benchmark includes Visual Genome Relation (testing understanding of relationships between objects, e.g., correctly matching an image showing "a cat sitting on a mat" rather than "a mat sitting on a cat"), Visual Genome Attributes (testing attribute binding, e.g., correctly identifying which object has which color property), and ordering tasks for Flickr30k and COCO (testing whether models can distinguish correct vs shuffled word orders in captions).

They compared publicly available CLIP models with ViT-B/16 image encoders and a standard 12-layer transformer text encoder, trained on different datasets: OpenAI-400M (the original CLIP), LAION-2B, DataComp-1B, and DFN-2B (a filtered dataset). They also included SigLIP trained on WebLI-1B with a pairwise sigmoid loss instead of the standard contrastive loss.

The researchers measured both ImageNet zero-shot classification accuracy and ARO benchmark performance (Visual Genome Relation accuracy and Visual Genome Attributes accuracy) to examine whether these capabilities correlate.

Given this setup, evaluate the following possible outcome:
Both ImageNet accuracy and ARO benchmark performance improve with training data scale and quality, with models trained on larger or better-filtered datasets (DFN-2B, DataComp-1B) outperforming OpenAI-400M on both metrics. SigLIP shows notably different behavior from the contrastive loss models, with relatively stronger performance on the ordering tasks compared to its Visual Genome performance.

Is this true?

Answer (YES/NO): NO